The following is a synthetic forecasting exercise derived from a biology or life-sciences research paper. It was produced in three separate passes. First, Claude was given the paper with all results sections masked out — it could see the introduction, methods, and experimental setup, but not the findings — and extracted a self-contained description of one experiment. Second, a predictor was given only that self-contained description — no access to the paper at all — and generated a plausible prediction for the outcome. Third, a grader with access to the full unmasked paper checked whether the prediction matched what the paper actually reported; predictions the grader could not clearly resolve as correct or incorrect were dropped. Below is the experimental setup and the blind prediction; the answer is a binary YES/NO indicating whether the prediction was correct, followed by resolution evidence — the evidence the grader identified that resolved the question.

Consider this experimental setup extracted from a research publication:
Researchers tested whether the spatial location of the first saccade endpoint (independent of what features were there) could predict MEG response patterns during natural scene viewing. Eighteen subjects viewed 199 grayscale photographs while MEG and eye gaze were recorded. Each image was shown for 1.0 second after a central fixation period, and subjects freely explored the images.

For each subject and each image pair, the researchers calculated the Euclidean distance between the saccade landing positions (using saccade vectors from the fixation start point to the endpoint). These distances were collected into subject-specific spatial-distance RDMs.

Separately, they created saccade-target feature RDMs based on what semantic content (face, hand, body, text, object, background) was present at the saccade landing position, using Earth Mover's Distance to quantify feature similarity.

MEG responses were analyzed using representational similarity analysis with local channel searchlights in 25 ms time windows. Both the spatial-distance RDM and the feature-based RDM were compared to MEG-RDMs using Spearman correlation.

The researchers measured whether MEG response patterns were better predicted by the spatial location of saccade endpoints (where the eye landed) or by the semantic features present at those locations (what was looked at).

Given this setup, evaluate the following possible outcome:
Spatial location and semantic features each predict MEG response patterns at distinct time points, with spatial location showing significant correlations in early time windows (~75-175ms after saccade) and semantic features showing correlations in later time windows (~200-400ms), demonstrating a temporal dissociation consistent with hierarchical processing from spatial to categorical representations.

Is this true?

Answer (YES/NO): NO